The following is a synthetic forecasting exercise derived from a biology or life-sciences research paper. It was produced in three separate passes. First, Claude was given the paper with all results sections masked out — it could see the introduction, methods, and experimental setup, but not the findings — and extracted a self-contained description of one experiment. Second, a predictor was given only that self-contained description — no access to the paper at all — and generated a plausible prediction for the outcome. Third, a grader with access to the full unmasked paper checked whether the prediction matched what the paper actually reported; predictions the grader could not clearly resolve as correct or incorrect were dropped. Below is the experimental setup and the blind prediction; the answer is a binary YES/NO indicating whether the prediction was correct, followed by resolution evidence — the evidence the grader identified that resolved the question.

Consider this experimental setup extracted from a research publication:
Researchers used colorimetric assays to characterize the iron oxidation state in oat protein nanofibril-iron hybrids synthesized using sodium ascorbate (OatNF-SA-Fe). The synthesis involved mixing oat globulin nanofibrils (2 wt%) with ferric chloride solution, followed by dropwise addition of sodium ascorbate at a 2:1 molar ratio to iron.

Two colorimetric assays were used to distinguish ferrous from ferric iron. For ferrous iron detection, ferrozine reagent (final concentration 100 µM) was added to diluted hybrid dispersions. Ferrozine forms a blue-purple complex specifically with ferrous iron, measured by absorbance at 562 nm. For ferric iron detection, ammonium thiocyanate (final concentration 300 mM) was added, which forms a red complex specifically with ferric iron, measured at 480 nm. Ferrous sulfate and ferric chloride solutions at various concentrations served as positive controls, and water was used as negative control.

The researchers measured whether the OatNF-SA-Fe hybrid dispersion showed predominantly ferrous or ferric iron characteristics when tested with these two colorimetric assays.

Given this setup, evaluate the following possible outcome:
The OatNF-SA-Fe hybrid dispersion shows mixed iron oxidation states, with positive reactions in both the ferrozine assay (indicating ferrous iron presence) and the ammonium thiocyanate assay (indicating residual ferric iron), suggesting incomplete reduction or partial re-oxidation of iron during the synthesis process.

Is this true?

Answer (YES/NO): NO